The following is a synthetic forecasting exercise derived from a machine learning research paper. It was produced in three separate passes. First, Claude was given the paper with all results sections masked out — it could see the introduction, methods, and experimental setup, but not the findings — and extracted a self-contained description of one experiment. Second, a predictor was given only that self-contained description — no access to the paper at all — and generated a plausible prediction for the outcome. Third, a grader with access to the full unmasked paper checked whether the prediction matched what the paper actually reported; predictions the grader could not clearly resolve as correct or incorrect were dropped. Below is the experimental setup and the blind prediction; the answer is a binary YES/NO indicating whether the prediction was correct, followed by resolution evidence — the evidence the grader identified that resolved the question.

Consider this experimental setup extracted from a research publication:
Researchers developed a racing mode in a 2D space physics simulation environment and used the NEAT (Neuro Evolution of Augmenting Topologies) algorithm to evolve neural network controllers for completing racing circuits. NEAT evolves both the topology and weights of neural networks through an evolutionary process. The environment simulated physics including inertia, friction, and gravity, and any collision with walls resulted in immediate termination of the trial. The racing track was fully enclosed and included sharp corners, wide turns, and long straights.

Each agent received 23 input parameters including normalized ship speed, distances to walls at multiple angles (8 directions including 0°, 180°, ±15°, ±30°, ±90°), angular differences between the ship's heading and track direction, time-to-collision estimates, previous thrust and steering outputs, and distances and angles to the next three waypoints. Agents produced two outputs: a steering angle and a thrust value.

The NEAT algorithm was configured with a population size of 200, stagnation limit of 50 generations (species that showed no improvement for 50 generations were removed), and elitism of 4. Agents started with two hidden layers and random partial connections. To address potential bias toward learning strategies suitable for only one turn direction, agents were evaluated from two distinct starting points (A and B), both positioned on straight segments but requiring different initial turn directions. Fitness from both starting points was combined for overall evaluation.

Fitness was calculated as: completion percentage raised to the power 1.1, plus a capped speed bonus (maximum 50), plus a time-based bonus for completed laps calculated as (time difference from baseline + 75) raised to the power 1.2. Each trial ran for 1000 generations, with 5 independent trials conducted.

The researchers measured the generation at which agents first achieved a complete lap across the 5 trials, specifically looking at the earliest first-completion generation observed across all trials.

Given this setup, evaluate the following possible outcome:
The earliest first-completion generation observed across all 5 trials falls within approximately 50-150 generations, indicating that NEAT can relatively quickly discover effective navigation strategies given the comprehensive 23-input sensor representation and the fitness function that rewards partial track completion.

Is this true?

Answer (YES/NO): YES